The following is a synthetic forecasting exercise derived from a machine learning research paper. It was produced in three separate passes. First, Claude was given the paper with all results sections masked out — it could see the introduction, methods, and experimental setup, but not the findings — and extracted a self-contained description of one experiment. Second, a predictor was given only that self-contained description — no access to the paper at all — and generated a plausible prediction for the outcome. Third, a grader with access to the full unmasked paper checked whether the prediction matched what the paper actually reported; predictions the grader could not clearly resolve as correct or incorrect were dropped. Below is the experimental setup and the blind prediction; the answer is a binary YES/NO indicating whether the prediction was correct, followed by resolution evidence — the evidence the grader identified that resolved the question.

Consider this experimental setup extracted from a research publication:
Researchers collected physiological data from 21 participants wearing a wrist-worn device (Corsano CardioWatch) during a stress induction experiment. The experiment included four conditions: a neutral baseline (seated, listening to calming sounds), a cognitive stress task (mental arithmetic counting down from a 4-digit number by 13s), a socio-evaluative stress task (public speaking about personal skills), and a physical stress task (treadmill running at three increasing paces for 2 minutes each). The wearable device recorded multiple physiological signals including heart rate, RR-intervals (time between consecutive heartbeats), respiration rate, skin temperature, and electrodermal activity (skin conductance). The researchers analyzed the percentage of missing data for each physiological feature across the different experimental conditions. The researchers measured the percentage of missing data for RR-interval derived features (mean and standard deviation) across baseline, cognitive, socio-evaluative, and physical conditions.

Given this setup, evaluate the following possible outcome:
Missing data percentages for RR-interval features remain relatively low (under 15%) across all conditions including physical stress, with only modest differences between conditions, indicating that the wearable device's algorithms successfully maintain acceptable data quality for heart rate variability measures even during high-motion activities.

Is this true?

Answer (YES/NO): NO